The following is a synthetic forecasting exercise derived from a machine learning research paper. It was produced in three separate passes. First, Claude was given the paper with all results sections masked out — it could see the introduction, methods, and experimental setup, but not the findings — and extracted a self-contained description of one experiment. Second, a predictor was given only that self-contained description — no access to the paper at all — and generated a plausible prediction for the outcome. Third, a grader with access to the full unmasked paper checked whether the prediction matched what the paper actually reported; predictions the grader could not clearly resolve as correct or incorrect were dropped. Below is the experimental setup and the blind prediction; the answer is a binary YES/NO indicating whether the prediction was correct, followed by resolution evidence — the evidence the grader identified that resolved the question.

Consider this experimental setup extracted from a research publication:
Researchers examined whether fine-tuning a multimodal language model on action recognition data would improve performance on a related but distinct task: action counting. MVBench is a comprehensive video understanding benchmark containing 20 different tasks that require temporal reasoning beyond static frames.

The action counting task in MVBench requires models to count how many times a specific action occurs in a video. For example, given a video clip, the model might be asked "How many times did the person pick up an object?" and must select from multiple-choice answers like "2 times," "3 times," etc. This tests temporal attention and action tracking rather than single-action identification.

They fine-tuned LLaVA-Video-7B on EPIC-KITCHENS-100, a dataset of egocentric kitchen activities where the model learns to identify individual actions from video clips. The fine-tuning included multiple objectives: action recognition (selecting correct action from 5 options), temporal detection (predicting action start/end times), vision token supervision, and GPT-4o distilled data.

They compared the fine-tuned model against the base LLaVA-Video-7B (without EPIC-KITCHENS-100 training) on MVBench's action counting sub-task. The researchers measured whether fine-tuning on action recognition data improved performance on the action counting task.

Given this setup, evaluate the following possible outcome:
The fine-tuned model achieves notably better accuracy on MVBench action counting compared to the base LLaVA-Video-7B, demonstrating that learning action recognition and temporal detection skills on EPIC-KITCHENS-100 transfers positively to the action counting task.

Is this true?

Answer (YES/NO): YES